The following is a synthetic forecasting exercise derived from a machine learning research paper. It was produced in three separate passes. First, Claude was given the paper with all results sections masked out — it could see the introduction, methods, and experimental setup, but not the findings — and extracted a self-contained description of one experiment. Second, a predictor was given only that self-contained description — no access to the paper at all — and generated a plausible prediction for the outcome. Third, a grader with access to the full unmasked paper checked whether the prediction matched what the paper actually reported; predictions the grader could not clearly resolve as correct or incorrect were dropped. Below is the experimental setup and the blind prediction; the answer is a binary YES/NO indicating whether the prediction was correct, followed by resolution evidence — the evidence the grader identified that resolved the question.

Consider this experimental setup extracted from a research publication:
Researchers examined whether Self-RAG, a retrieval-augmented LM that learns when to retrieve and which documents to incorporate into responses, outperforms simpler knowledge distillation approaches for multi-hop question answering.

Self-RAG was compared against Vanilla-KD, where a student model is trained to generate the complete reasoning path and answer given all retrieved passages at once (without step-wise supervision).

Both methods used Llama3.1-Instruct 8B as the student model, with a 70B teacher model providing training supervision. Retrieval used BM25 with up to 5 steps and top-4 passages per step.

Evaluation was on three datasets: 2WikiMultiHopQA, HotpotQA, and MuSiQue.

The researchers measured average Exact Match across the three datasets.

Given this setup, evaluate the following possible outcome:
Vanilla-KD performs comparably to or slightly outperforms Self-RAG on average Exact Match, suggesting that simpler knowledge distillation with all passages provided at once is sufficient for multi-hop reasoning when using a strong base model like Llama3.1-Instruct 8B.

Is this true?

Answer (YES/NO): NO